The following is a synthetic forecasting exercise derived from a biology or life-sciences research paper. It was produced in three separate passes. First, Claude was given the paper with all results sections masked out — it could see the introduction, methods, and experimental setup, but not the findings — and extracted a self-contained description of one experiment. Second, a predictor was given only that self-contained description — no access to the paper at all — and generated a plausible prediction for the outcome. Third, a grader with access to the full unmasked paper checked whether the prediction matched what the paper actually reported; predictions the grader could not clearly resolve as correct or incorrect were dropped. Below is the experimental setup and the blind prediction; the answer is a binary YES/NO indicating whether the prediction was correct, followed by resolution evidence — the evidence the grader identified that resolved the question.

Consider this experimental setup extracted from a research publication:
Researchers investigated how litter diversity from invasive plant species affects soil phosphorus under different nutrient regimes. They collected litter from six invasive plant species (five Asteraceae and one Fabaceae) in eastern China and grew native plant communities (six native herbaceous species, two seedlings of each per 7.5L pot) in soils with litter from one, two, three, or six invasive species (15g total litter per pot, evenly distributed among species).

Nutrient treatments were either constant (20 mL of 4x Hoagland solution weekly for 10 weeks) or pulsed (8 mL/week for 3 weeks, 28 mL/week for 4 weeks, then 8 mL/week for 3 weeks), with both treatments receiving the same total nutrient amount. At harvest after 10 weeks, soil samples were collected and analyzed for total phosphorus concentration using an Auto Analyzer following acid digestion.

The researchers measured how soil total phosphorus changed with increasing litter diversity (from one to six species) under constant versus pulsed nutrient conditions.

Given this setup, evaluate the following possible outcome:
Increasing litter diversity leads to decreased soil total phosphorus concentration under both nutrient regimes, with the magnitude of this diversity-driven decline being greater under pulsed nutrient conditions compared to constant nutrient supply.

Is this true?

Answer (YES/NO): NO